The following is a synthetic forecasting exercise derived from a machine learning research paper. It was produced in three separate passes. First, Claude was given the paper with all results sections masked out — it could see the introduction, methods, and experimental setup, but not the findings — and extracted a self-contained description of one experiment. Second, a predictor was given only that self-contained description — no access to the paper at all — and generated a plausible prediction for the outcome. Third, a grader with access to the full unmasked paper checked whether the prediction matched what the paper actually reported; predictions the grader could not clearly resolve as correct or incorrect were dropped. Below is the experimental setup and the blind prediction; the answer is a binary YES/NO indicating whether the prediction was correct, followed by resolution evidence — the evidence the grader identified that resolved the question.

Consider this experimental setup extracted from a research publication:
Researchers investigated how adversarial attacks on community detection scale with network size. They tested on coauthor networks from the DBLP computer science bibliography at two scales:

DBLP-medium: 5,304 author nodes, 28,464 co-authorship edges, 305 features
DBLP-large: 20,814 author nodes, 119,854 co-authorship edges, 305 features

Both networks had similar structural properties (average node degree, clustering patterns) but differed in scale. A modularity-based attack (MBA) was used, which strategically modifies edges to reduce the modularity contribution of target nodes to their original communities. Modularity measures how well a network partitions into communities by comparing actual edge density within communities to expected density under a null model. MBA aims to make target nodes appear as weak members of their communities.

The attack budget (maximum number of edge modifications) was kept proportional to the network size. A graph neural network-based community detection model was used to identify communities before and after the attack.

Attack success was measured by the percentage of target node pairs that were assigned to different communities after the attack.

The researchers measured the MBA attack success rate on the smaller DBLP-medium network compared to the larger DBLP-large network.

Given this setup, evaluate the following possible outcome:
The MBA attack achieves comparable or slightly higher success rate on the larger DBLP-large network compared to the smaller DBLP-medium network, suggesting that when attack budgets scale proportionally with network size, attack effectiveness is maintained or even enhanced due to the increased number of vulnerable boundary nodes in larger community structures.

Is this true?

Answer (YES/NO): NO